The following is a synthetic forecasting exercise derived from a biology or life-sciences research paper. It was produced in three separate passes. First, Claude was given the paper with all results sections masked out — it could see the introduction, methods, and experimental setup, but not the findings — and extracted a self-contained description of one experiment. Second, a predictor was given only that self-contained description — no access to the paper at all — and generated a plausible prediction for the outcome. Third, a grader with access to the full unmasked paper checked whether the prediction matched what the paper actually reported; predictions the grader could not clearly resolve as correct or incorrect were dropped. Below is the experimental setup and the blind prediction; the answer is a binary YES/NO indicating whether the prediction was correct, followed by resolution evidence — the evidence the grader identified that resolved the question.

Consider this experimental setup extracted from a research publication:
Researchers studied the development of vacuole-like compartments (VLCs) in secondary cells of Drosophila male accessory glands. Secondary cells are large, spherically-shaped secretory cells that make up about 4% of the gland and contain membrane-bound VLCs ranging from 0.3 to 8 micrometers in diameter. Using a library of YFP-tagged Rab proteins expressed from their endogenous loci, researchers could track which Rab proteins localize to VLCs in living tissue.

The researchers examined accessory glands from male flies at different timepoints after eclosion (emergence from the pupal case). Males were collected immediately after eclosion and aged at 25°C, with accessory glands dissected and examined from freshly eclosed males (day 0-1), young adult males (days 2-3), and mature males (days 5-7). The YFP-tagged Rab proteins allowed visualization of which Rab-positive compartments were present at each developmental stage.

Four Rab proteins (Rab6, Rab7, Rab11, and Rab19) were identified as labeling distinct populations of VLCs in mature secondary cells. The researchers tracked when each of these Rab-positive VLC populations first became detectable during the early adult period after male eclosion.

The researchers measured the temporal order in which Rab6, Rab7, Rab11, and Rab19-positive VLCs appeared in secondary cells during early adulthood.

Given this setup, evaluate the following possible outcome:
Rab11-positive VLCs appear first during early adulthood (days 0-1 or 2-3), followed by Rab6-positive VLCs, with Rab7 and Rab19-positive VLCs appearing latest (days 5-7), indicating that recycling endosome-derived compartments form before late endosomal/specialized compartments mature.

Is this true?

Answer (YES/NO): NO